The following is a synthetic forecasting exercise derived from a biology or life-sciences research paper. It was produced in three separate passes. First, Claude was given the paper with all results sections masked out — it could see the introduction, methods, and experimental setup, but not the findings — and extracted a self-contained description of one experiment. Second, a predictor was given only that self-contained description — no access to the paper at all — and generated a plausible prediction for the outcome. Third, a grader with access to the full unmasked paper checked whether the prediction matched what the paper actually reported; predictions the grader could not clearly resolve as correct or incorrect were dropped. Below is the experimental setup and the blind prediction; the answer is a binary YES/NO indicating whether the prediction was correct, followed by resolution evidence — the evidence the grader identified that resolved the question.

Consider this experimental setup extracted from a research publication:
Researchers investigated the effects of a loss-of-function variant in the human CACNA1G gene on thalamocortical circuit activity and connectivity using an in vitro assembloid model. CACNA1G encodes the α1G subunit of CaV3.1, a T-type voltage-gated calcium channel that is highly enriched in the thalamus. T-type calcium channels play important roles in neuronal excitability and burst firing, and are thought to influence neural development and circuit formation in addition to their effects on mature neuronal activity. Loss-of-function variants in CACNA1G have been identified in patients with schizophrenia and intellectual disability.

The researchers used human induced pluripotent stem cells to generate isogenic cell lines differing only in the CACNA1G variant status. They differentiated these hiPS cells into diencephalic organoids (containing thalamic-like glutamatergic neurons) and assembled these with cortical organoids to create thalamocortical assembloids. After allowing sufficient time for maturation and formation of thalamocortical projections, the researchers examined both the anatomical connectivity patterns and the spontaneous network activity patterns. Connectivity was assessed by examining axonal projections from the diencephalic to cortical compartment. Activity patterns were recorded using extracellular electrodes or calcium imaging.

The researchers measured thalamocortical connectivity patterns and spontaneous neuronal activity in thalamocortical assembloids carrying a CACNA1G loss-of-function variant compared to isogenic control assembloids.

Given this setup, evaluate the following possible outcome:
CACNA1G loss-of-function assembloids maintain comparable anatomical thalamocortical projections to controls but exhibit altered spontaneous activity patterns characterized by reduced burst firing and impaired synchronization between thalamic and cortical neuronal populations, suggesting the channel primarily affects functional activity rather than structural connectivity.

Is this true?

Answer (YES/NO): NO